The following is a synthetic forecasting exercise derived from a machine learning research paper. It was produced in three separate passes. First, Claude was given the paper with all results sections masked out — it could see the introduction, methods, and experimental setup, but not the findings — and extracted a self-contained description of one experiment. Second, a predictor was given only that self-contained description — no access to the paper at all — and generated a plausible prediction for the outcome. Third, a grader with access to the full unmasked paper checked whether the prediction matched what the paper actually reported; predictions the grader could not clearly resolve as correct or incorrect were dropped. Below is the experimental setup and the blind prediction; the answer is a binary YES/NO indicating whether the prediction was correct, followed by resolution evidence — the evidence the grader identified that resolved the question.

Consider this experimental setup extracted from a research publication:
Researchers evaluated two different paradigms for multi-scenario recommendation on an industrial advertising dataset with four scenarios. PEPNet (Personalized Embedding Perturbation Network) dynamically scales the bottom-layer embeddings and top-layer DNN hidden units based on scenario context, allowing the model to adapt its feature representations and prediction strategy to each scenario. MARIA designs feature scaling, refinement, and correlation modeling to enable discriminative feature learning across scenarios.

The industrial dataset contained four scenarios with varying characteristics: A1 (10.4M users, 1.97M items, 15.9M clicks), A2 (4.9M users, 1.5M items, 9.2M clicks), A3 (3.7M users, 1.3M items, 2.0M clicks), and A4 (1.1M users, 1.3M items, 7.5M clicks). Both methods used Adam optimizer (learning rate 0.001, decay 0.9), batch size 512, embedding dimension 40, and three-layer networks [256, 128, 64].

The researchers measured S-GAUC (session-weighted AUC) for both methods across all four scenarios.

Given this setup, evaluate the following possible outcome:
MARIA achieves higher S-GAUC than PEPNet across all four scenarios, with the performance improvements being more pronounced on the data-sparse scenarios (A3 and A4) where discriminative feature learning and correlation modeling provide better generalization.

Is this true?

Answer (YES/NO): NO